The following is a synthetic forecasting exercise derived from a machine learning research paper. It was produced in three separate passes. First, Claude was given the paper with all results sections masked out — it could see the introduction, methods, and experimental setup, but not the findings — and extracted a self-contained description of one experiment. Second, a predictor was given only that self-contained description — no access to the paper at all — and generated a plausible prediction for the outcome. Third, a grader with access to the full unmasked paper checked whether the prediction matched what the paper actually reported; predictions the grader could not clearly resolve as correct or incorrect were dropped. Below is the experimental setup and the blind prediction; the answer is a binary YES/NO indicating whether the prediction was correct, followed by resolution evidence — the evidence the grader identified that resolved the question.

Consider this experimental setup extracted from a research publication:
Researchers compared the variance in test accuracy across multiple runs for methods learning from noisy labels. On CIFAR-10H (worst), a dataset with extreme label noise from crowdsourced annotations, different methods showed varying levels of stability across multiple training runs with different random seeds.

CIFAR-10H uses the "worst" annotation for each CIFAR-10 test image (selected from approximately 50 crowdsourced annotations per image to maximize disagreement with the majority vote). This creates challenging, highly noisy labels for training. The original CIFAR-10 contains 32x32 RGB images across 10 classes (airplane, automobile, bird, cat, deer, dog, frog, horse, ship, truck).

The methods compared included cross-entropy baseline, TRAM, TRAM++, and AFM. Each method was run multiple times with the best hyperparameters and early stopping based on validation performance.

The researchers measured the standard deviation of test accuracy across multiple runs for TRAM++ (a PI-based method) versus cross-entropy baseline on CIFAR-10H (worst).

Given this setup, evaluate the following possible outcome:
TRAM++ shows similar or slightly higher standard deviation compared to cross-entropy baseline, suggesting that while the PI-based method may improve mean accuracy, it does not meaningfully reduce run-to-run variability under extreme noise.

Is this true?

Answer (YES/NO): NO